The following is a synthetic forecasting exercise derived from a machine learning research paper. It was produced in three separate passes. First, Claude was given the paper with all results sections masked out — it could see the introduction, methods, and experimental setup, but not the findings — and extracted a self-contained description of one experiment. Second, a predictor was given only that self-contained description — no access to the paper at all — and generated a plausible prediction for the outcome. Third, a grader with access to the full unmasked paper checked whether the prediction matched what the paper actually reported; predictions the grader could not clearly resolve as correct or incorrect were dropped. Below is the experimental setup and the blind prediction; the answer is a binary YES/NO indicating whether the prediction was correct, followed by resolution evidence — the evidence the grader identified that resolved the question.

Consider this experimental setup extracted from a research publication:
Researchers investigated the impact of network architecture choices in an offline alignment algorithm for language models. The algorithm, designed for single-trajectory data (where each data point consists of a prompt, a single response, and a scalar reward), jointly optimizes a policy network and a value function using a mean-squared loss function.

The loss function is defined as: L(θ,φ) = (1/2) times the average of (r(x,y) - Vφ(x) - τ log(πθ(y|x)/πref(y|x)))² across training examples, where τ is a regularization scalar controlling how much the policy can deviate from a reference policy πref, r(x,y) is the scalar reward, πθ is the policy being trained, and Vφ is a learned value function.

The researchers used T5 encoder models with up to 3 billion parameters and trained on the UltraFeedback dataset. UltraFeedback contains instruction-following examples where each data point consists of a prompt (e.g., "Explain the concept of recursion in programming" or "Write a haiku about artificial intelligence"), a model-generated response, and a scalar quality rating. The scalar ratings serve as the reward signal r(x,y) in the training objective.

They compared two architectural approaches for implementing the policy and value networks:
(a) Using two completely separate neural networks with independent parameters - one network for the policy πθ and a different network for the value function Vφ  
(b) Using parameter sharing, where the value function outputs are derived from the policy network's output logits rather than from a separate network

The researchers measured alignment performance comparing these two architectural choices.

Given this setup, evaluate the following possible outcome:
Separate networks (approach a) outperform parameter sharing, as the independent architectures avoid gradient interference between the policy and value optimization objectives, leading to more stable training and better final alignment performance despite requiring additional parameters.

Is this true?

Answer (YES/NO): YES